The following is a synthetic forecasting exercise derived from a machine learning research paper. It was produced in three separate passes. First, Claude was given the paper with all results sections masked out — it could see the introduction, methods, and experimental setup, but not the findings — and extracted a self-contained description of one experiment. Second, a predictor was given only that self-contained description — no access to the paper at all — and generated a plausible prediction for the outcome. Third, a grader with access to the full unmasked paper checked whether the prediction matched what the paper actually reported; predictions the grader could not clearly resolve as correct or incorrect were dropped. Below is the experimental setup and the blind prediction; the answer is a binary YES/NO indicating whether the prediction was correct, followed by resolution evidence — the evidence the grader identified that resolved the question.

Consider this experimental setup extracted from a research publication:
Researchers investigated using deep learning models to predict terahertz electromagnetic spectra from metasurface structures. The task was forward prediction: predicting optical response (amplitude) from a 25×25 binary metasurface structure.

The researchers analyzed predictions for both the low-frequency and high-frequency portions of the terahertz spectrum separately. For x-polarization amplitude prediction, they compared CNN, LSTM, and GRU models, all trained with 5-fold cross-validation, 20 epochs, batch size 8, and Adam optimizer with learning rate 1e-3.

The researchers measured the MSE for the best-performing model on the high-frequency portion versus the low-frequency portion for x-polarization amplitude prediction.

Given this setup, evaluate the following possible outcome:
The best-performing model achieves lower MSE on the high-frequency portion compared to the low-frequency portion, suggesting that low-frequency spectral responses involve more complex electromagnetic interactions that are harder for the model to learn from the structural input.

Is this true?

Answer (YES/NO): YES